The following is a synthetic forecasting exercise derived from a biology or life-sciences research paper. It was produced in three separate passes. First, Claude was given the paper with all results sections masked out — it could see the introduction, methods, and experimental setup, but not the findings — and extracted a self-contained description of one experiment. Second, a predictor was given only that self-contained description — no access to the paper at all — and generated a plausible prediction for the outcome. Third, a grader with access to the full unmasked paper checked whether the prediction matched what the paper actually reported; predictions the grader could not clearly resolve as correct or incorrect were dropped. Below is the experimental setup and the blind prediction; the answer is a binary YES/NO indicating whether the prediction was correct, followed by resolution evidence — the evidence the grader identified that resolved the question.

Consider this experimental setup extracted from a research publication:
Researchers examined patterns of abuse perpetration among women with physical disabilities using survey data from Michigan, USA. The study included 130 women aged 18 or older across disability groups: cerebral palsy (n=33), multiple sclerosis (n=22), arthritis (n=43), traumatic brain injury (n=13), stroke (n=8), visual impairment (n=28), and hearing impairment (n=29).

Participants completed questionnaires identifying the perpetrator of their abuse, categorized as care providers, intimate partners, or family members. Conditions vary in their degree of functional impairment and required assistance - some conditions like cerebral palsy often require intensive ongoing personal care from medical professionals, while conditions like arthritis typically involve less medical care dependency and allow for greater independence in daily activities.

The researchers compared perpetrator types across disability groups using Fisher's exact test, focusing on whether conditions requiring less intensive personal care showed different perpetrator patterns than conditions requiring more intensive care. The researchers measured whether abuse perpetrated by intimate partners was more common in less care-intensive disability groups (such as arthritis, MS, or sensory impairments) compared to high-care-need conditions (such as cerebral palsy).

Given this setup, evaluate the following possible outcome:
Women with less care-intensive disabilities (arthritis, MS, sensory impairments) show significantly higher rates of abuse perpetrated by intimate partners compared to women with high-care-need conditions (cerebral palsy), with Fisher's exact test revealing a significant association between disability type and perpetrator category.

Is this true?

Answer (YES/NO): NO